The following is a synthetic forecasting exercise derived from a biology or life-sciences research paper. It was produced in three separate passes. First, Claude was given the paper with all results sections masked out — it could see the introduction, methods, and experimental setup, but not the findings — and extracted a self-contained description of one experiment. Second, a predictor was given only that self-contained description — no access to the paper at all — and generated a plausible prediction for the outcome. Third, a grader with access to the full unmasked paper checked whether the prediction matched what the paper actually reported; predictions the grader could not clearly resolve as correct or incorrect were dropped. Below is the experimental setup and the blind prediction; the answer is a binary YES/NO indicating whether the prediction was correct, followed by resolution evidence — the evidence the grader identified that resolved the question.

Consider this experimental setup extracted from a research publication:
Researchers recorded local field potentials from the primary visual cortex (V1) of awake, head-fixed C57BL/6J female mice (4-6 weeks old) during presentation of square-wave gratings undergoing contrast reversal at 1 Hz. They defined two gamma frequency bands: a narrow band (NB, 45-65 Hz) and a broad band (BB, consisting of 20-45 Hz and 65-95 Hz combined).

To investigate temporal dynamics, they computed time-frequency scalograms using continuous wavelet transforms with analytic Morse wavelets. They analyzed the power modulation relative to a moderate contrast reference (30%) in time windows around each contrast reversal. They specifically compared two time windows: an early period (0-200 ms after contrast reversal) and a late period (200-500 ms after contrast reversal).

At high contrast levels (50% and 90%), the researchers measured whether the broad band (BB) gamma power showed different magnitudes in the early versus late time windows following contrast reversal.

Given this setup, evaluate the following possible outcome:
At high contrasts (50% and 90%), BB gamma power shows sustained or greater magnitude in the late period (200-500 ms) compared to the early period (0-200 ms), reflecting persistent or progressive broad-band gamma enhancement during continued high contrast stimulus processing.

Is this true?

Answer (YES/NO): NO